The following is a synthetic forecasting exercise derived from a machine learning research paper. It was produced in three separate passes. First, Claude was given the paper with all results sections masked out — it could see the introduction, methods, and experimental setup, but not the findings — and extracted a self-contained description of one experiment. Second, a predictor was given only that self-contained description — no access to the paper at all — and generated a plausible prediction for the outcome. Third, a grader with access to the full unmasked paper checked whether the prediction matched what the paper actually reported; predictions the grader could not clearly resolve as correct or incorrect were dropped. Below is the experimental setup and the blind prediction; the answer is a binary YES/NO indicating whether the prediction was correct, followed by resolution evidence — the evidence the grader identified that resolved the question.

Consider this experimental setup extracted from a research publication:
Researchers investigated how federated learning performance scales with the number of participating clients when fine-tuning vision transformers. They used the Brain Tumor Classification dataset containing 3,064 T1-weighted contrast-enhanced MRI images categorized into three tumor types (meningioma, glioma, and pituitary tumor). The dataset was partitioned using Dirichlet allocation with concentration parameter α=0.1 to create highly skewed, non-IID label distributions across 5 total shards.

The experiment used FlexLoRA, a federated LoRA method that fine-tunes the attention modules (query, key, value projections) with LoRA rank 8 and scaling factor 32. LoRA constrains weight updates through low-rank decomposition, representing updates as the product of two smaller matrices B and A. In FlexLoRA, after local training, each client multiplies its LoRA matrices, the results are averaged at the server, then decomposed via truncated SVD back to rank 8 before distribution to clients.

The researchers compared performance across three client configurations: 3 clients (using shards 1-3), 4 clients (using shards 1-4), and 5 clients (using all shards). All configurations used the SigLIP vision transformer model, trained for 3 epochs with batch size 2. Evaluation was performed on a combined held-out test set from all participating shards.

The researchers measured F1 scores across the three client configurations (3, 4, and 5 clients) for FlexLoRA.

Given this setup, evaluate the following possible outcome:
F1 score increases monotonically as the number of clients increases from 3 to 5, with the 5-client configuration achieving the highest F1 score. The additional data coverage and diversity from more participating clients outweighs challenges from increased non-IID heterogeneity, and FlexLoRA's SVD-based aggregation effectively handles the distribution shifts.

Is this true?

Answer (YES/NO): NO